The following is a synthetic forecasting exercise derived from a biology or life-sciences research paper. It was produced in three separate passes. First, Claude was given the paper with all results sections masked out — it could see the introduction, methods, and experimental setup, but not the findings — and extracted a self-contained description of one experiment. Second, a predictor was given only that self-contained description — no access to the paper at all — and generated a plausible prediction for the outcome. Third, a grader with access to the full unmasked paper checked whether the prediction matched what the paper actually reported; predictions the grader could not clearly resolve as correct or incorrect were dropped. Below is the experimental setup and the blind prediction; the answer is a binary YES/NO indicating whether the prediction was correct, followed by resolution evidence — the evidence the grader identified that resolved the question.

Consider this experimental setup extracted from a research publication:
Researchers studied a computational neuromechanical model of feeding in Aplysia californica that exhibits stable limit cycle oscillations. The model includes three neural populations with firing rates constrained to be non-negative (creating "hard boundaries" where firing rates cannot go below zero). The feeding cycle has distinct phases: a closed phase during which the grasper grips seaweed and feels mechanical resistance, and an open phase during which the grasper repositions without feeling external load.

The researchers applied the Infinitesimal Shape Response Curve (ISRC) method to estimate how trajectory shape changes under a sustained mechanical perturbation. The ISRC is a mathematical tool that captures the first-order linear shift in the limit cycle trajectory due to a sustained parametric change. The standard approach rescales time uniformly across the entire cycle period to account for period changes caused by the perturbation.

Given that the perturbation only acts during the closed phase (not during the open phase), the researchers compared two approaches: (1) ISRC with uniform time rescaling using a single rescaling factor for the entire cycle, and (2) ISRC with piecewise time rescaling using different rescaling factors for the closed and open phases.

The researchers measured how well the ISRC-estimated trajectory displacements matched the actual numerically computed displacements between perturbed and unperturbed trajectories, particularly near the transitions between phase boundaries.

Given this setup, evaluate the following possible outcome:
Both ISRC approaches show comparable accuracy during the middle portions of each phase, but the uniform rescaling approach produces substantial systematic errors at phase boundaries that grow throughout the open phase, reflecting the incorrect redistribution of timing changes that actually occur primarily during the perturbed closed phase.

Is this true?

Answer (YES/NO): NO